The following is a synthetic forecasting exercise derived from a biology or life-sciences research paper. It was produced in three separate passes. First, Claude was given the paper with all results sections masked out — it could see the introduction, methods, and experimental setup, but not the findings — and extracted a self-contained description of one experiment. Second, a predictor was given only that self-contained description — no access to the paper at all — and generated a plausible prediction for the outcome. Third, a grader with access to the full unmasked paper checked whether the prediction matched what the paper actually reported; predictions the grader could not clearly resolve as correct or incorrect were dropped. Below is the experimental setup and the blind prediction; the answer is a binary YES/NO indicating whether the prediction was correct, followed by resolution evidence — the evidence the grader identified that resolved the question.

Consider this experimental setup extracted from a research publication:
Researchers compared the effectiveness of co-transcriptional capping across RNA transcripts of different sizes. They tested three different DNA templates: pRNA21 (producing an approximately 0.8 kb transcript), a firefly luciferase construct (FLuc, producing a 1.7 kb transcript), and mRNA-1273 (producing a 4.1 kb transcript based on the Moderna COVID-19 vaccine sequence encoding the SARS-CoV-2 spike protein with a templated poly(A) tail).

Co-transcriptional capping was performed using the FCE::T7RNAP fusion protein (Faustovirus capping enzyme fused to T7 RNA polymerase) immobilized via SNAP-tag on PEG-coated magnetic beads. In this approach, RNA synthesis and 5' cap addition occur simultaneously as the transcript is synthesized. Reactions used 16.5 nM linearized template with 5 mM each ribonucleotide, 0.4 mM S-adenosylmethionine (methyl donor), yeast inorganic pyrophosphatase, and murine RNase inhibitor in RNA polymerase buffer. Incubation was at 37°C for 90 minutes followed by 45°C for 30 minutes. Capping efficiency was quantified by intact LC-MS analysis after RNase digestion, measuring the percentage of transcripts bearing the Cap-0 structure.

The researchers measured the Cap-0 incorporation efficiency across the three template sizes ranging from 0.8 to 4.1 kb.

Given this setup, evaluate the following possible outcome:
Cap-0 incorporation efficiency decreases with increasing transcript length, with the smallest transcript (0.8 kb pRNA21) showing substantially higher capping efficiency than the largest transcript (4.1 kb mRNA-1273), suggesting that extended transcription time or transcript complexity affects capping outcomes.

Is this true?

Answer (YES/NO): NO